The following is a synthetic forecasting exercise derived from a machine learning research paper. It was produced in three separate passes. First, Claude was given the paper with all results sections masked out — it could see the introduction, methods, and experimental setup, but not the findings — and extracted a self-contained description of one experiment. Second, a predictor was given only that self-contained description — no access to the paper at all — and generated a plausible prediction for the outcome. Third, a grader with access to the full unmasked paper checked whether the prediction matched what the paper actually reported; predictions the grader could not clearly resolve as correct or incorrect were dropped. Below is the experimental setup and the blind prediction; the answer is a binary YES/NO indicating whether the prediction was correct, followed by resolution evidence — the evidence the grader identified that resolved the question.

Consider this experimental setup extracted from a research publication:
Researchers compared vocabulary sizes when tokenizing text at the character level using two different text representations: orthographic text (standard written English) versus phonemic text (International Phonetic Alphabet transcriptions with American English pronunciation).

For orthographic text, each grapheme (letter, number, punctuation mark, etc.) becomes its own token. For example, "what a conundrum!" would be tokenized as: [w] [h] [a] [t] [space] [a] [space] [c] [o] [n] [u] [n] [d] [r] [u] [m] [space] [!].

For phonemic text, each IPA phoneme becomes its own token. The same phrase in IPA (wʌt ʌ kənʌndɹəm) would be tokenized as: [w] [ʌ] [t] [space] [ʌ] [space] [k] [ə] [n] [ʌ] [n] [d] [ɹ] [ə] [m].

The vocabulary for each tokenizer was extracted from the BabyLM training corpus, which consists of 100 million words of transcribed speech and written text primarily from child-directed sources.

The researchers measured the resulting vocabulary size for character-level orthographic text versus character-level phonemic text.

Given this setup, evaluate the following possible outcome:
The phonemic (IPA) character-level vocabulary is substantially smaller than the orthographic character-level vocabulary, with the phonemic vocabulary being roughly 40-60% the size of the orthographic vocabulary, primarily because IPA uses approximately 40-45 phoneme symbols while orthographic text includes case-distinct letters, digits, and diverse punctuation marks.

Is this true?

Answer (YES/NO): YES